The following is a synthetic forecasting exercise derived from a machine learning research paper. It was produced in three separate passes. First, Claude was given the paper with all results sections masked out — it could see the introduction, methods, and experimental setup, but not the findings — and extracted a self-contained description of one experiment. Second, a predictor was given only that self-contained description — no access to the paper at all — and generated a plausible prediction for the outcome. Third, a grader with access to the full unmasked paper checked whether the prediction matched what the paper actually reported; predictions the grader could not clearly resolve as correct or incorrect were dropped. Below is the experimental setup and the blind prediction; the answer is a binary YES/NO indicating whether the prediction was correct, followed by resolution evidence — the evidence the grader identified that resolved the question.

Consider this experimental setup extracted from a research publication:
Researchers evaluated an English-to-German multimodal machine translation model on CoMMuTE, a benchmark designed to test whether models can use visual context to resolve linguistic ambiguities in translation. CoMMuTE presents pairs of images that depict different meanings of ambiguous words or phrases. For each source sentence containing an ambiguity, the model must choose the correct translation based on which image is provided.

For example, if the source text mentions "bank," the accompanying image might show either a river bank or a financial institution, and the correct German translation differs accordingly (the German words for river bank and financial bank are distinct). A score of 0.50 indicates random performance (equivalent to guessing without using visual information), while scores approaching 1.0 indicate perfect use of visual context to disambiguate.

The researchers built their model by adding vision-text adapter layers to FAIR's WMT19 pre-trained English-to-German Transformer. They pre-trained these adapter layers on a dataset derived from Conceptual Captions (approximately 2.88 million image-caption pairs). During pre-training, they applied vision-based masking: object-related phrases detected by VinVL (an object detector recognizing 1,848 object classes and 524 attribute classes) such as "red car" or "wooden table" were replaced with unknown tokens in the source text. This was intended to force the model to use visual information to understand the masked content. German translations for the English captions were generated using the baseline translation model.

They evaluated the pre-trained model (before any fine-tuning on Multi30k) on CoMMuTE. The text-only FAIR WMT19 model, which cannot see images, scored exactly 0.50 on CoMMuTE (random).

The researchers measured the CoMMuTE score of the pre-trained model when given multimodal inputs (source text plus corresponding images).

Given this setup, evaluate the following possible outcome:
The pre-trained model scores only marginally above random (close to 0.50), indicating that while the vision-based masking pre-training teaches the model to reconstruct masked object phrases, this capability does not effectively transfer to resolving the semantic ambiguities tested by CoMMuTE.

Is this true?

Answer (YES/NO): NO